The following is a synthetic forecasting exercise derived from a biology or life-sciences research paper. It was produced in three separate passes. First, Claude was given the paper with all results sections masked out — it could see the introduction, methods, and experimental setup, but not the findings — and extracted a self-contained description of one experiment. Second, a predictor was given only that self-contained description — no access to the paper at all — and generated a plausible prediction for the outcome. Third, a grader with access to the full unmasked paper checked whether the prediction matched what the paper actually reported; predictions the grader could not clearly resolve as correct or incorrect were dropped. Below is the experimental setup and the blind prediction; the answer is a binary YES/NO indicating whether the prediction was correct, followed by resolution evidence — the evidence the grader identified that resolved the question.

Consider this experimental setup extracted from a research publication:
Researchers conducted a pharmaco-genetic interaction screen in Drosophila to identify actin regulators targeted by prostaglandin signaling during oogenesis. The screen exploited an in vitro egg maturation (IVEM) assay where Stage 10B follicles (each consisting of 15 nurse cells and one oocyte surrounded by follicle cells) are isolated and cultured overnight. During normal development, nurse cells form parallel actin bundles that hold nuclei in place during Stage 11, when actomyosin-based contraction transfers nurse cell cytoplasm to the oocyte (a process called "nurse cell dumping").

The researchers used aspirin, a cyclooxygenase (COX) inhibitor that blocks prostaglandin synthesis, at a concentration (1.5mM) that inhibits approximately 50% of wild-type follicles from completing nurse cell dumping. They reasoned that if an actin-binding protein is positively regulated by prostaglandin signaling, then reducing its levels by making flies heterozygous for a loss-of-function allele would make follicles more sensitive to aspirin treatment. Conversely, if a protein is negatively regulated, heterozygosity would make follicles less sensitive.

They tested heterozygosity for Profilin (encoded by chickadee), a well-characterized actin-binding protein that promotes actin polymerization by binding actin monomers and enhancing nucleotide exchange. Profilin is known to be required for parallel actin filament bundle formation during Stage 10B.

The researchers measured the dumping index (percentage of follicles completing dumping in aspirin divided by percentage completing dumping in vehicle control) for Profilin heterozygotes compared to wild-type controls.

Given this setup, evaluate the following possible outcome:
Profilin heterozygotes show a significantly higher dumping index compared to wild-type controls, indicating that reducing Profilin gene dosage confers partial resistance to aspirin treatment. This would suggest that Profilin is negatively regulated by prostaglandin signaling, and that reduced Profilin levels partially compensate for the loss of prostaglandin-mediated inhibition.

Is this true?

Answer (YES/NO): NO